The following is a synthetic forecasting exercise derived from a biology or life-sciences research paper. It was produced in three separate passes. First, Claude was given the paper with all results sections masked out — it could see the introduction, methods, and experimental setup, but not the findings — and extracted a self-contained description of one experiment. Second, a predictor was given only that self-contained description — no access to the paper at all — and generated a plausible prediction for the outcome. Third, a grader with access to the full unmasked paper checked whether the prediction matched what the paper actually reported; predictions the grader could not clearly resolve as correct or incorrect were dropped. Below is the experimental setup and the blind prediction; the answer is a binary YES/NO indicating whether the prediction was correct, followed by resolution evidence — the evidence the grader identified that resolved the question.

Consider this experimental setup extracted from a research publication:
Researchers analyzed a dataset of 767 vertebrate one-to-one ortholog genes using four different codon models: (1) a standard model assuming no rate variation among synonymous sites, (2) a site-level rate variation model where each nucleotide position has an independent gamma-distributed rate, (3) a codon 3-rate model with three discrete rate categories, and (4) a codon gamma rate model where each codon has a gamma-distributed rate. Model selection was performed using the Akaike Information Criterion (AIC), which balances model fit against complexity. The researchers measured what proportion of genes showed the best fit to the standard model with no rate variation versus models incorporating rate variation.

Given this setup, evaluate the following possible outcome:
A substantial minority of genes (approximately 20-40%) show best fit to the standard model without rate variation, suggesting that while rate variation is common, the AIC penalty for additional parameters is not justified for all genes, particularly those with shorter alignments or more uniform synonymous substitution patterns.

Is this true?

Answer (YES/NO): NO